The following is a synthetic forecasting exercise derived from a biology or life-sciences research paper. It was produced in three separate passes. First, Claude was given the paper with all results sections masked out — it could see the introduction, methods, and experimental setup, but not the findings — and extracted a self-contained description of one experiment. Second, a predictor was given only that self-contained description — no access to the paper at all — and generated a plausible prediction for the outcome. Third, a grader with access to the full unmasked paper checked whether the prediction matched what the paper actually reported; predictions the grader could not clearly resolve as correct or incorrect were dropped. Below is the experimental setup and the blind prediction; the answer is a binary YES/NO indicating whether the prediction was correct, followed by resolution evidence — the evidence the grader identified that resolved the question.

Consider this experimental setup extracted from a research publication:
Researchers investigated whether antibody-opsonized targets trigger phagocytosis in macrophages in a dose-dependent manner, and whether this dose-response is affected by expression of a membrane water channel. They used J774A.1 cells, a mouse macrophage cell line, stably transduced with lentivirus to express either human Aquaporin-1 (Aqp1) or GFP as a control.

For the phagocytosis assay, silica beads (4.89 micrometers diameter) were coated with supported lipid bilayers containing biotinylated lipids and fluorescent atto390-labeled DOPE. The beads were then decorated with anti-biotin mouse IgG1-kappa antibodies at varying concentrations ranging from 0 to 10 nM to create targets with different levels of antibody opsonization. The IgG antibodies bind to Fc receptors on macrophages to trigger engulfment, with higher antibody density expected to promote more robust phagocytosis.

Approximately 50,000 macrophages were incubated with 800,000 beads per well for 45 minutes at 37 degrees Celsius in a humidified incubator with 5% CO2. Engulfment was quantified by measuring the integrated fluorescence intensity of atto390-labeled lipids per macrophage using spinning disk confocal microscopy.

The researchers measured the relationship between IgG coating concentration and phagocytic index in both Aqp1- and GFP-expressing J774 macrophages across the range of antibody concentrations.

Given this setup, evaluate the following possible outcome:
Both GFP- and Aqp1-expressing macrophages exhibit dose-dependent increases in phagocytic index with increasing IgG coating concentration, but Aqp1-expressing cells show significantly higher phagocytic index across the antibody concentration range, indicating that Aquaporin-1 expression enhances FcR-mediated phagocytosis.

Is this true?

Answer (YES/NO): NO